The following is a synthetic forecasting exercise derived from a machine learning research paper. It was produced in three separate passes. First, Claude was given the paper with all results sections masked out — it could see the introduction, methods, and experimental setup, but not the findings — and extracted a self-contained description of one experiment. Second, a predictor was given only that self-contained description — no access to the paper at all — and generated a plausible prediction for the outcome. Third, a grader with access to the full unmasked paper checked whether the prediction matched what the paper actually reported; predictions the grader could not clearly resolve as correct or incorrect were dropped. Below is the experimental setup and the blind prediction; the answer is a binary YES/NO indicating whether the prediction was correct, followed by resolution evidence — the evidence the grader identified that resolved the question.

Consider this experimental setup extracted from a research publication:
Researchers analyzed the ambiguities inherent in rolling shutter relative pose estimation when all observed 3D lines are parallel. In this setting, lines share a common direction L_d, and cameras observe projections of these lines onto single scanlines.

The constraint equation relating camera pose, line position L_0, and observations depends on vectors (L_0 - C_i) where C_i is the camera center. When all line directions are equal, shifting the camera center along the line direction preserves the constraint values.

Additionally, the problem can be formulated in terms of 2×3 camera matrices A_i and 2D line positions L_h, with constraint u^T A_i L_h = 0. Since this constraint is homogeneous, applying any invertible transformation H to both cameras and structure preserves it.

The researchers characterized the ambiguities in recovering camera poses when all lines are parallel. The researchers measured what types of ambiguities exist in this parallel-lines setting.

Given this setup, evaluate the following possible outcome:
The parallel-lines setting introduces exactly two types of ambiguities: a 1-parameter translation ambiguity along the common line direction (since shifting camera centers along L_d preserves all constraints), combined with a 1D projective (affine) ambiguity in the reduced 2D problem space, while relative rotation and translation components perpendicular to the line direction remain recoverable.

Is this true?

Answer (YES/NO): NO